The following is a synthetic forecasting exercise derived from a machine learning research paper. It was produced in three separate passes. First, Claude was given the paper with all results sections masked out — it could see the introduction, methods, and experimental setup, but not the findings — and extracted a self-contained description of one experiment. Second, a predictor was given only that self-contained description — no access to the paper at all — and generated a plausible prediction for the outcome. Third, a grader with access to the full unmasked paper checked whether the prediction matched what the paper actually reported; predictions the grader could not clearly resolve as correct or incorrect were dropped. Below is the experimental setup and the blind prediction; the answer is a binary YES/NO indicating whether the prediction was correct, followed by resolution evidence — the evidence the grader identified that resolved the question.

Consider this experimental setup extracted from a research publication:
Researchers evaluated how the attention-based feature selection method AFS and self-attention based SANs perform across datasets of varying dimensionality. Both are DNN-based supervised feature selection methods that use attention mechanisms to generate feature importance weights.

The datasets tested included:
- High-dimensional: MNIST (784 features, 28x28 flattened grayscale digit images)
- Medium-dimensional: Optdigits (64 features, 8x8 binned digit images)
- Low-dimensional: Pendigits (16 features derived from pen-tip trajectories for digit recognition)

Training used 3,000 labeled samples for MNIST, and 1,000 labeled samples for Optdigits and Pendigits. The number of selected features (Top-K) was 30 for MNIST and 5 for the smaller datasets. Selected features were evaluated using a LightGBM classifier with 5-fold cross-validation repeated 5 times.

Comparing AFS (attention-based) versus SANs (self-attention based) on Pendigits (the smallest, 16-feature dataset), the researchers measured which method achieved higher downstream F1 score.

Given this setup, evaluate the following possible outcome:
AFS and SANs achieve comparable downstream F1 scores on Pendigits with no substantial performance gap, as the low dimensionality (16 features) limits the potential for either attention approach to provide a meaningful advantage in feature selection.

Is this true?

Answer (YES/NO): NO